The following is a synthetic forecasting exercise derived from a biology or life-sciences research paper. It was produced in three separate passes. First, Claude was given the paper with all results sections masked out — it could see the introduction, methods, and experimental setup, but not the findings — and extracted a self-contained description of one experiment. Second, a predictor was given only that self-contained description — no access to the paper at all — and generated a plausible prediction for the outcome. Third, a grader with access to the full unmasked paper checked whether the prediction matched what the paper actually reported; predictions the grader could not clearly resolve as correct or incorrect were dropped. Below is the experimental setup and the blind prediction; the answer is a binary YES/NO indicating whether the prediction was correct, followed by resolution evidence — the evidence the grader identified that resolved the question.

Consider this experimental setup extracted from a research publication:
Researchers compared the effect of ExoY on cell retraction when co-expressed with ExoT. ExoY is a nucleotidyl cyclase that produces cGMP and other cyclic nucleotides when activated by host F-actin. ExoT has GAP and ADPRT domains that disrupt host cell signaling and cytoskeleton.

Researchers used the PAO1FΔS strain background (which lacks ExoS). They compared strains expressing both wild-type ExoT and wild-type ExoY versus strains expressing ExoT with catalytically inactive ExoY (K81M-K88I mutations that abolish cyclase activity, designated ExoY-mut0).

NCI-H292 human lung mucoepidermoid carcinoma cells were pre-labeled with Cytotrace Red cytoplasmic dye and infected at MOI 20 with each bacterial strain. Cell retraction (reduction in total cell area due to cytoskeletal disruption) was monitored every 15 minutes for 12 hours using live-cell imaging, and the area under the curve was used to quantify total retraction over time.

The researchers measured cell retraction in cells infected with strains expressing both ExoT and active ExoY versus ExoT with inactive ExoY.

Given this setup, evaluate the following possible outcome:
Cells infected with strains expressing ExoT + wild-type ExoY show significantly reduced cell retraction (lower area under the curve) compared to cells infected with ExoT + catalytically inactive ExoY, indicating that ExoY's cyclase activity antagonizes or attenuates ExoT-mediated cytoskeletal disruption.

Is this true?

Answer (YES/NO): YES